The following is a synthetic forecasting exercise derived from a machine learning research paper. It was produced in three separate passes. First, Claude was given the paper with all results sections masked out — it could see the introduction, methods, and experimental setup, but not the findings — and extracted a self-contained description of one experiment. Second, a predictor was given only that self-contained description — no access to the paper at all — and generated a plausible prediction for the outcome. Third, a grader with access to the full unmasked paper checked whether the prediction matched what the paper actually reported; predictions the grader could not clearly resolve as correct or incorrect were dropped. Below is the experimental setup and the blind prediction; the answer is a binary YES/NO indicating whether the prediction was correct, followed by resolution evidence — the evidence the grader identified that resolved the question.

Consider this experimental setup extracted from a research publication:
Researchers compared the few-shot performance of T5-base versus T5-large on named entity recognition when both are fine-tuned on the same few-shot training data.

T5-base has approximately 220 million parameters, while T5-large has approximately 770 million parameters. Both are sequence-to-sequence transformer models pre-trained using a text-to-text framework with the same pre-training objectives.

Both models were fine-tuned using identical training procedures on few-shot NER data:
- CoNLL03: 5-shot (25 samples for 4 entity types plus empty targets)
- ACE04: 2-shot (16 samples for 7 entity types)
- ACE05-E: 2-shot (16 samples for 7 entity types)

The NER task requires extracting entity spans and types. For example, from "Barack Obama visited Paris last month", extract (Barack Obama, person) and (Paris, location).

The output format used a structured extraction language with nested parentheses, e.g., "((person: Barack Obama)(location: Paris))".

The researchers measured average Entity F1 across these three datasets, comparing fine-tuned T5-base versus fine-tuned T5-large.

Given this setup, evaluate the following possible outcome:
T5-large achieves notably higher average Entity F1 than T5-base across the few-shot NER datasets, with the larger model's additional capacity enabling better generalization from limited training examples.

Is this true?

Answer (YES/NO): YES